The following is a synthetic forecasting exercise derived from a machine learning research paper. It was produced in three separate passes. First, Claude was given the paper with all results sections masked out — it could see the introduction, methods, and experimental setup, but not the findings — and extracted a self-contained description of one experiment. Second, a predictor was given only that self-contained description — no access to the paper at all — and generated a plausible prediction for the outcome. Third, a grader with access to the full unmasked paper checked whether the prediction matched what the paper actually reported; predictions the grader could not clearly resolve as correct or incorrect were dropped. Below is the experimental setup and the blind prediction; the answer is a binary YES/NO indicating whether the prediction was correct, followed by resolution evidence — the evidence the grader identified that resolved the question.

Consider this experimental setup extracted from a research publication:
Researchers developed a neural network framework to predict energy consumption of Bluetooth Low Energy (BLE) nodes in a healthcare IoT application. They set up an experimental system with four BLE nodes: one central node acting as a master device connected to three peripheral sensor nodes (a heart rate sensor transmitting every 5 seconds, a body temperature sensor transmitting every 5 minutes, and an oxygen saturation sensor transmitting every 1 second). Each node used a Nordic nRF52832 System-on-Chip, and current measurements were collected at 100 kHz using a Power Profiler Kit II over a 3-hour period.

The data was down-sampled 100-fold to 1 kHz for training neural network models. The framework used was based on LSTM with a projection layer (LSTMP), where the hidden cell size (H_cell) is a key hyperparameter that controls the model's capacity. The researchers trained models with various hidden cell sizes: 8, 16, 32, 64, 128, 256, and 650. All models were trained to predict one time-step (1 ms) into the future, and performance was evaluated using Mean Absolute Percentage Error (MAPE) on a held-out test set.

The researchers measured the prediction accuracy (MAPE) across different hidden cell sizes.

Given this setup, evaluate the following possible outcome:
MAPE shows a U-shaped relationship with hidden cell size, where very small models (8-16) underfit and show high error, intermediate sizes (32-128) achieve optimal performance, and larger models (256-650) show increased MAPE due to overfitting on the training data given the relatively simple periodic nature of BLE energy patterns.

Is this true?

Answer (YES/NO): NO